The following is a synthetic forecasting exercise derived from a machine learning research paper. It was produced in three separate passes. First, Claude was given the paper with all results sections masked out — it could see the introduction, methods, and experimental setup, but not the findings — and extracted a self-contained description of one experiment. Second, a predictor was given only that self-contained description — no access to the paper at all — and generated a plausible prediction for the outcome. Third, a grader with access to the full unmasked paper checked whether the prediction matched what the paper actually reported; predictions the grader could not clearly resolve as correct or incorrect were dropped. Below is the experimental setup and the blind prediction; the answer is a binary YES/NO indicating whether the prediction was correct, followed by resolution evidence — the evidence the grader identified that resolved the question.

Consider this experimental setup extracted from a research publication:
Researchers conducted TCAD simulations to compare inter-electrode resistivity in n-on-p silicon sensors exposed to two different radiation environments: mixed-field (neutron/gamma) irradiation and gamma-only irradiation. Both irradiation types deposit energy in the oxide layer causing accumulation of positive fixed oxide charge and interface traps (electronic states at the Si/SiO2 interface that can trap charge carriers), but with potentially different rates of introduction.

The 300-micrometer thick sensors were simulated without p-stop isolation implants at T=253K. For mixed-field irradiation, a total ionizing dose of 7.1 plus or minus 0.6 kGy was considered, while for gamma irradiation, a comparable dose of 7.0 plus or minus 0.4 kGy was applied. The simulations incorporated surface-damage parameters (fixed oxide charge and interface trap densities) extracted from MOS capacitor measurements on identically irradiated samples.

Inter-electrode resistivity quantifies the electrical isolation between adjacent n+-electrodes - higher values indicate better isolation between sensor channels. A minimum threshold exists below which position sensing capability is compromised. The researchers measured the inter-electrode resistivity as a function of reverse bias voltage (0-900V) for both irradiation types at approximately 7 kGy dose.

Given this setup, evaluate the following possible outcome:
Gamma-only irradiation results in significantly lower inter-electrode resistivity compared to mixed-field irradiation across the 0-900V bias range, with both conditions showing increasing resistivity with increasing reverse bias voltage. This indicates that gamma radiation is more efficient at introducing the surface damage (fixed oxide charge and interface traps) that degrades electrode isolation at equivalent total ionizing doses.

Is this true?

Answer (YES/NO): NO